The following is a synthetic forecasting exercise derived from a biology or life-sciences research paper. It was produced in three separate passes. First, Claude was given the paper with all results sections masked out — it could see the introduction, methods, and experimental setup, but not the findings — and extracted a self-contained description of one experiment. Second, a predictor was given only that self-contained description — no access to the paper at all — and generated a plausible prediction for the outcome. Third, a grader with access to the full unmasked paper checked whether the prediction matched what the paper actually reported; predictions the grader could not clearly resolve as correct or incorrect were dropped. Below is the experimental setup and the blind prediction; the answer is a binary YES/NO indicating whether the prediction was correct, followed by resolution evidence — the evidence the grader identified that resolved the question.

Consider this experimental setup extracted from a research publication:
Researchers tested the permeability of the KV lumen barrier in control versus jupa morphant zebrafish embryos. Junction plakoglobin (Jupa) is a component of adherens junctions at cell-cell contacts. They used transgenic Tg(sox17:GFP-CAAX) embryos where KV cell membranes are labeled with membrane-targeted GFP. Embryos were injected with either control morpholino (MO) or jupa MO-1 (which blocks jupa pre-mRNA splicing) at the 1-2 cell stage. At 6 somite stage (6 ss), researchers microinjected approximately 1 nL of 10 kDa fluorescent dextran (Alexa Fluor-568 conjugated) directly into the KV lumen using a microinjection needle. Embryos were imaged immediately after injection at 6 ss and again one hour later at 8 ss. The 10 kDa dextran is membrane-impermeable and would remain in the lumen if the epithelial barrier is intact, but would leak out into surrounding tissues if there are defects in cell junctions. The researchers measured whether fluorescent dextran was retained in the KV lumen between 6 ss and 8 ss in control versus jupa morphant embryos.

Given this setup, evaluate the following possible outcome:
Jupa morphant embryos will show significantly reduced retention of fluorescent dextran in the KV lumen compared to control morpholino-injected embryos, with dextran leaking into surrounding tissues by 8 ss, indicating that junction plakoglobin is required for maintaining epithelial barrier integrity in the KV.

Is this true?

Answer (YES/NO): YES